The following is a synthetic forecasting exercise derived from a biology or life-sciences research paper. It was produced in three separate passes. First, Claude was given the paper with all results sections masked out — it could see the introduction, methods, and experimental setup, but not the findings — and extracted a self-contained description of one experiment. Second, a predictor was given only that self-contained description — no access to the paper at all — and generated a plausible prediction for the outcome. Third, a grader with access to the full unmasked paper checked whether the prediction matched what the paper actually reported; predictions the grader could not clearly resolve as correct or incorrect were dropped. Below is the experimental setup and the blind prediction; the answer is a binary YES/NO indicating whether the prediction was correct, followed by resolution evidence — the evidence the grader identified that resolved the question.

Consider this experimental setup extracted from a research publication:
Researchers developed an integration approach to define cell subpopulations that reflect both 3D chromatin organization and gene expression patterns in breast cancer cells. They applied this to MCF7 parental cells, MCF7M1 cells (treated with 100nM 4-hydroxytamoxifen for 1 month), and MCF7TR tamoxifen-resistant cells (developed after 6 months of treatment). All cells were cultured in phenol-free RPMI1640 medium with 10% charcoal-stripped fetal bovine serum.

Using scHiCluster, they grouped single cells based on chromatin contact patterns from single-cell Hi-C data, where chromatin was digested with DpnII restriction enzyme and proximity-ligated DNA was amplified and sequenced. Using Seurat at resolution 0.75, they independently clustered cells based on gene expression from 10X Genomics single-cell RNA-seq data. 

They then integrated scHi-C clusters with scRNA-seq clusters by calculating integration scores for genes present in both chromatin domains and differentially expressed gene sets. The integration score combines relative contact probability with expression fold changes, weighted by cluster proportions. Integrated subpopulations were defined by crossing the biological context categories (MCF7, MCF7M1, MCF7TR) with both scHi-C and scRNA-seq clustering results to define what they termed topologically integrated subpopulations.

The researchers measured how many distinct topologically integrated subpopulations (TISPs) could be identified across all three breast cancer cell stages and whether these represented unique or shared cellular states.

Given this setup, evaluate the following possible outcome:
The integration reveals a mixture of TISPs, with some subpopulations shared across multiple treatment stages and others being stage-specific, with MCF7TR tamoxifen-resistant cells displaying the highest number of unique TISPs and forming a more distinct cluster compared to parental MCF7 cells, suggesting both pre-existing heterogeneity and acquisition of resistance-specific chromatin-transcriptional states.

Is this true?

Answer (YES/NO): YES